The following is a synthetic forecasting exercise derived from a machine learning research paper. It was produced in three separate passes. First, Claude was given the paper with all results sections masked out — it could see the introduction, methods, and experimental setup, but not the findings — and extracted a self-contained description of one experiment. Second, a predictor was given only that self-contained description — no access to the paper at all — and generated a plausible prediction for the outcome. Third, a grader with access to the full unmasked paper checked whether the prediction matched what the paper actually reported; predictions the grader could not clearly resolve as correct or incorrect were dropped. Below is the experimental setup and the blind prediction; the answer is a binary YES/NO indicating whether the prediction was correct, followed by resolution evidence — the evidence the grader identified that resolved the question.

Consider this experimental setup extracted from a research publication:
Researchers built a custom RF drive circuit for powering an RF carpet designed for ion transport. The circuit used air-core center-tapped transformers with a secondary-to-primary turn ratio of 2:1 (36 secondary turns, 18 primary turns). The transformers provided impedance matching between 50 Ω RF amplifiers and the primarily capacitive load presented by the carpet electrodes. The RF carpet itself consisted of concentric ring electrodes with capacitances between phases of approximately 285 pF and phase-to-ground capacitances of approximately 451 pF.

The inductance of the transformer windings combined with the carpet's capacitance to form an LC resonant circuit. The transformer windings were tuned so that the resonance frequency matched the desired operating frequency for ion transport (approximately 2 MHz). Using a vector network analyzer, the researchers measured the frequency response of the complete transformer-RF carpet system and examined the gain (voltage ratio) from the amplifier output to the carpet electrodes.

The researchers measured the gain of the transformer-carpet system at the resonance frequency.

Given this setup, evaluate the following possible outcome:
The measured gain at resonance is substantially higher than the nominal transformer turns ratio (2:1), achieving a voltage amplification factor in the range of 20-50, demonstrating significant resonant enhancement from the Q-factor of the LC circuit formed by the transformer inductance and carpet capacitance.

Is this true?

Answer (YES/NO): NO